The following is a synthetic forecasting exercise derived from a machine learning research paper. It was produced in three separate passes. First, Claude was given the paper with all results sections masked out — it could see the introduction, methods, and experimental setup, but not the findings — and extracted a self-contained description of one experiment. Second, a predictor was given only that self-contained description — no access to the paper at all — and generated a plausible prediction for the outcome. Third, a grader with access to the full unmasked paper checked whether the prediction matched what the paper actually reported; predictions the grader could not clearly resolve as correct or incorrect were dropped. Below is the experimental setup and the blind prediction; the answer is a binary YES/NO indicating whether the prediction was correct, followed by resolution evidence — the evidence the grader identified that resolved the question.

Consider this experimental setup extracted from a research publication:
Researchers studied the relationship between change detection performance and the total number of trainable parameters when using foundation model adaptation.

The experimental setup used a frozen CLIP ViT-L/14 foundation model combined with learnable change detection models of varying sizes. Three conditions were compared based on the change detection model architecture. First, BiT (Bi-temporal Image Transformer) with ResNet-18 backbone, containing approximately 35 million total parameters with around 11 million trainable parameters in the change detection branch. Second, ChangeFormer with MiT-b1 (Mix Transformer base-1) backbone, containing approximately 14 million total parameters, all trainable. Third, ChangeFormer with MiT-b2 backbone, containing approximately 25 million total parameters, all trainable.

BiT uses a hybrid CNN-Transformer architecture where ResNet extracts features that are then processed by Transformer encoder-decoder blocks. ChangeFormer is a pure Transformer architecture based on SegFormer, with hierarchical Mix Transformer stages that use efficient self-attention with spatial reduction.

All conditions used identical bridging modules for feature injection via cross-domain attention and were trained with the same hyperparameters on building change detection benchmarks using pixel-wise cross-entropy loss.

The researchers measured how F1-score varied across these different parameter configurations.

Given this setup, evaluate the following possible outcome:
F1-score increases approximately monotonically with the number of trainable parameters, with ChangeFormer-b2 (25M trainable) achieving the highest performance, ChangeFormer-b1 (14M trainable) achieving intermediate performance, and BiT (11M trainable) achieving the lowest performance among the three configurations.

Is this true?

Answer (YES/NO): YES